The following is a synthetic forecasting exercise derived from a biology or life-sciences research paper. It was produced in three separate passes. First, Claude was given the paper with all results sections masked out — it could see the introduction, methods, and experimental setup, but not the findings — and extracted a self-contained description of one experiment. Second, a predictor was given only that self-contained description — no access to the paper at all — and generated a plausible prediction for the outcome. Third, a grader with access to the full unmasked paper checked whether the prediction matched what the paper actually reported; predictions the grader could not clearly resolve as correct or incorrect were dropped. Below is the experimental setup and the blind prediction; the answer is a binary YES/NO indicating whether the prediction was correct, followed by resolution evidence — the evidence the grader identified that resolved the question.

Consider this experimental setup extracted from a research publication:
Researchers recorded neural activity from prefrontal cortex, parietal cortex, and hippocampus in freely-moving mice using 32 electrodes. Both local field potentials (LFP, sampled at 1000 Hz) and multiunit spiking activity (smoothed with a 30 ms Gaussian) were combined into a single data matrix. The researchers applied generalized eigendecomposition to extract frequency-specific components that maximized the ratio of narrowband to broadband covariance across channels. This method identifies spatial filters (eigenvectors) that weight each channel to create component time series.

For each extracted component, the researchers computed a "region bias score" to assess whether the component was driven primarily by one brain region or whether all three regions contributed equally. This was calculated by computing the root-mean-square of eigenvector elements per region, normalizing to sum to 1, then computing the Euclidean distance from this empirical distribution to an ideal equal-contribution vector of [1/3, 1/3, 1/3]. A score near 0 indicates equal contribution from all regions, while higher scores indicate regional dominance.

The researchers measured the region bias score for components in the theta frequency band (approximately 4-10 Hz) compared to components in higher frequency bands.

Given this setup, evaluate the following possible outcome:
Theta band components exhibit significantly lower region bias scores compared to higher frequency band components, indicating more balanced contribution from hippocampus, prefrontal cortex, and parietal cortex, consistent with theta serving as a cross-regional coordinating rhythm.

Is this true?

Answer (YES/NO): YES